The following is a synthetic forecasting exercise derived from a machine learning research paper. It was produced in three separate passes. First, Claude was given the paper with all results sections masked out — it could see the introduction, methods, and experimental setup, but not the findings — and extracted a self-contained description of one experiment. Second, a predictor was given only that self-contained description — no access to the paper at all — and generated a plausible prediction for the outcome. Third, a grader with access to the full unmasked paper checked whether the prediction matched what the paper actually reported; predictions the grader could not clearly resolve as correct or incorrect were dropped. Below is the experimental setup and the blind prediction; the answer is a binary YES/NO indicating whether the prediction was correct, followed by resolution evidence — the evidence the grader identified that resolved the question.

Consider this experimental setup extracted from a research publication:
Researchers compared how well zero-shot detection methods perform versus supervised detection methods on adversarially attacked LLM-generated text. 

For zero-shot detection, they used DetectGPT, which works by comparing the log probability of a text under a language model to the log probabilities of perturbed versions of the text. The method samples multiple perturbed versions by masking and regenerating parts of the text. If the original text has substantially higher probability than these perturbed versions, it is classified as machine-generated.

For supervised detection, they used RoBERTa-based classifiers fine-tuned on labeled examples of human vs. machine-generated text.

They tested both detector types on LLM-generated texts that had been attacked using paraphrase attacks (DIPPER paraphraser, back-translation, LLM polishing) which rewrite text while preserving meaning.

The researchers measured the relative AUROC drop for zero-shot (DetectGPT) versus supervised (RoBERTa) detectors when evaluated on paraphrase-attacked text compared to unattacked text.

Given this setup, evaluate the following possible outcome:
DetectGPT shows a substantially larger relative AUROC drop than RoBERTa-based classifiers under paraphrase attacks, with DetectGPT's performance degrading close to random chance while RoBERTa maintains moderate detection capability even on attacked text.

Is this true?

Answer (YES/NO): NO